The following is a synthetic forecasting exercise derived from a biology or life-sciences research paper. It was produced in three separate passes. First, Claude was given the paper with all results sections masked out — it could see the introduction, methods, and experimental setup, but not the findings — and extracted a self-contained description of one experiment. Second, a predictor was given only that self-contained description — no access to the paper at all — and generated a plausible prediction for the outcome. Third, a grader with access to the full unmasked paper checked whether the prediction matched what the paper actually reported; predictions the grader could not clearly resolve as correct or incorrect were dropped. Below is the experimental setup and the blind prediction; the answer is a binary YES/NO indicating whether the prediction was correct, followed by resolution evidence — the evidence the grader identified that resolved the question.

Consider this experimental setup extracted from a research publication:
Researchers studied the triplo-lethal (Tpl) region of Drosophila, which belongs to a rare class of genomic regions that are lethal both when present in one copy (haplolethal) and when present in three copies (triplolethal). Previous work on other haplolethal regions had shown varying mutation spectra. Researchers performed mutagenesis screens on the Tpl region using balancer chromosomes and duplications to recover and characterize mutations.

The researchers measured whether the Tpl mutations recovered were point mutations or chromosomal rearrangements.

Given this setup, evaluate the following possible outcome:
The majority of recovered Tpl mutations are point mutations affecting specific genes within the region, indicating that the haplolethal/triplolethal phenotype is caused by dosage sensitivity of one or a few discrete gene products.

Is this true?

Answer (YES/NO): NO